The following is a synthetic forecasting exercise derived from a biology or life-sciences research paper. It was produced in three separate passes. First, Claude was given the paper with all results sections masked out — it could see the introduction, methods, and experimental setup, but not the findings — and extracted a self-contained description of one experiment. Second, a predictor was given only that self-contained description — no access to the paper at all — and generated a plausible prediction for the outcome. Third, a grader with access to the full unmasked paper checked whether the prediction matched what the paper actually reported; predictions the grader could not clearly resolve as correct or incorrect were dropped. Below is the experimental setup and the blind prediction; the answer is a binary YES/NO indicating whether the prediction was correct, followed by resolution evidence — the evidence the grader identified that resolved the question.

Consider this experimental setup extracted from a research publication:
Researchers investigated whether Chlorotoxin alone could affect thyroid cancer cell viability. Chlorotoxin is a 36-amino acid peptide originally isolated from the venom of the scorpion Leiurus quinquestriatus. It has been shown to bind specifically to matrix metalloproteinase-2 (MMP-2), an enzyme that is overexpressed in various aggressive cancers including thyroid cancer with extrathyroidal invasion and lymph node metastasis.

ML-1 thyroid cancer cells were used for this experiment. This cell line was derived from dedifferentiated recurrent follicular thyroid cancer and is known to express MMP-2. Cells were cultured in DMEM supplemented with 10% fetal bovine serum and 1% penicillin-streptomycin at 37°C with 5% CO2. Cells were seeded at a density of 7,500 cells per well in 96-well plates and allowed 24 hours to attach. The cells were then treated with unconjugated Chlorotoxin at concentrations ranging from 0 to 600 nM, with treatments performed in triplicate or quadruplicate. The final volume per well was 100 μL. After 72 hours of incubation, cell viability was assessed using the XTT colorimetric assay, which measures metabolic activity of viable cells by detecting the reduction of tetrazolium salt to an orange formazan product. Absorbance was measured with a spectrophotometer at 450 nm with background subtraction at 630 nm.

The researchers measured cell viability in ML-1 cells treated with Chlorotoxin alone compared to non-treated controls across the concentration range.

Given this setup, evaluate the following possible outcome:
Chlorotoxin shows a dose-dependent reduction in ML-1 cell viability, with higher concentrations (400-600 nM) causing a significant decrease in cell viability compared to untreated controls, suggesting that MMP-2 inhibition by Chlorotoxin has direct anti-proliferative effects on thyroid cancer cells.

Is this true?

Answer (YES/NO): NO